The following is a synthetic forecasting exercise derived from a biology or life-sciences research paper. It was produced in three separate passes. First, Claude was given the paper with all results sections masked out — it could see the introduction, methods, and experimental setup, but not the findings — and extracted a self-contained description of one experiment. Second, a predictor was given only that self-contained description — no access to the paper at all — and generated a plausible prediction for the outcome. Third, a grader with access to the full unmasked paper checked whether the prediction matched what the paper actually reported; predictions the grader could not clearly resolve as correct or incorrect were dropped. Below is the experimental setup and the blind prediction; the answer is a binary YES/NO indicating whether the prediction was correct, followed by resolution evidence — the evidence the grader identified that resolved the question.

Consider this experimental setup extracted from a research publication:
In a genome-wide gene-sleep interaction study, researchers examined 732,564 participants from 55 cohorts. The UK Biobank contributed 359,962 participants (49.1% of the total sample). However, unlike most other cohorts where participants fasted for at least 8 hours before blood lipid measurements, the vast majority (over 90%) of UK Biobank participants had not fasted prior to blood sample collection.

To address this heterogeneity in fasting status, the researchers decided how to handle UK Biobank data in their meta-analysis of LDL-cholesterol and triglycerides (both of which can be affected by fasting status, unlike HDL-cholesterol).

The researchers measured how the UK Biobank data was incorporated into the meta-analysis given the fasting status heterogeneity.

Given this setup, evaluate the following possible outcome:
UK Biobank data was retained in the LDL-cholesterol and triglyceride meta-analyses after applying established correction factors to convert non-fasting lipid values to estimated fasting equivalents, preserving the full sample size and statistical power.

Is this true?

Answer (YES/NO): NO